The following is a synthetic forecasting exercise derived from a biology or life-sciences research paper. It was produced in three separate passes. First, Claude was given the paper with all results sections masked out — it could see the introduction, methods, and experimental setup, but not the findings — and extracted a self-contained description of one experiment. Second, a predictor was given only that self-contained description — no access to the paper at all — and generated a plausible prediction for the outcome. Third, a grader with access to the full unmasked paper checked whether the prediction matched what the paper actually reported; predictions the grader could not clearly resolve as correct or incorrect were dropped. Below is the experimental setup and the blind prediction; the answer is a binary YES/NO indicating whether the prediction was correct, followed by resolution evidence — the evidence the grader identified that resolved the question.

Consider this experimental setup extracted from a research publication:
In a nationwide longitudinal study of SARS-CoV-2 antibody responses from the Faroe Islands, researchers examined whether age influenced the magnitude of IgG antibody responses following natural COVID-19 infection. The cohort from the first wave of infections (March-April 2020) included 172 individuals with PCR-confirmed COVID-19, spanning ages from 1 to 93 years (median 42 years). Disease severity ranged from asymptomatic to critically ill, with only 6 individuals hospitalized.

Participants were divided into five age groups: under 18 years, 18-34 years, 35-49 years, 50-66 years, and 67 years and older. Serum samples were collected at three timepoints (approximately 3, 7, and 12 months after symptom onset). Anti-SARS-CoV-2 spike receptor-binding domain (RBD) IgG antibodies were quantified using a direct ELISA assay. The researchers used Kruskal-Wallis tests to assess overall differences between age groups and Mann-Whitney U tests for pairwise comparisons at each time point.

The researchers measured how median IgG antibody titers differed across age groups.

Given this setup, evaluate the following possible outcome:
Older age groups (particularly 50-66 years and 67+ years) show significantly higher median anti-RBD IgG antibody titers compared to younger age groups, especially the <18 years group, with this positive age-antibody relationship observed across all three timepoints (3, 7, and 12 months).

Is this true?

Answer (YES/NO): NO